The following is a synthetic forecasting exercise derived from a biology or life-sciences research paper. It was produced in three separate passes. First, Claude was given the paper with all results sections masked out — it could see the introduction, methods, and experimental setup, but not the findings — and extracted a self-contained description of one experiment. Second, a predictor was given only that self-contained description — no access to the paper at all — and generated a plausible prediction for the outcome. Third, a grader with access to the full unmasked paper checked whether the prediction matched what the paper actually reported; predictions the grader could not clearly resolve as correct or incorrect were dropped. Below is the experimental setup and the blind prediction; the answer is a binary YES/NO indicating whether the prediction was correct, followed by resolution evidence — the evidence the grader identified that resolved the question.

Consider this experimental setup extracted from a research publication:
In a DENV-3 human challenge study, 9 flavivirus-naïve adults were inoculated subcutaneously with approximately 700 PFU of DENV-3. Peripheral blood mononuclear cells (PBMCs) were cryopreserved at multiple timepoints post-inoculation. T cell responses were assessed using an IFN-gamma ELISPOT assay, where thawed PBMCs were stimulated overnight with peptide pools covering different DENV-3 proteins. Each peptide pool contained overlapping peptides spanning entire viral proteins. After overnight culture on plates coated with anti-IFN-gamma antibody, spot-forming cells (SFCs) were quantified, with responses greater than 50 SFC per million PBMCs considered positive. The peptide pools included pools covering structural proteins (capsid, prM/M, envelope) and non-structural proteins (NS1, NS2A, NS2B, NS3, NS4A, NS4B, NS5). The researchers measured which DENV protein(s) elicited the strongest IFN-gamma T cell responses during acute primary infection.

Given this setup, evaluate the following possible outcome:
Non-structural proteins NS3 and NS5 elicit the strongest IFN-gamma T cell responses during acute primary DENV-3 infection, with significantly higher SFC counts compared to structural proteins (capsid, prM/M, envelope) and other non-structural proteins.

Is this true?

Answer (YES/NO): NO